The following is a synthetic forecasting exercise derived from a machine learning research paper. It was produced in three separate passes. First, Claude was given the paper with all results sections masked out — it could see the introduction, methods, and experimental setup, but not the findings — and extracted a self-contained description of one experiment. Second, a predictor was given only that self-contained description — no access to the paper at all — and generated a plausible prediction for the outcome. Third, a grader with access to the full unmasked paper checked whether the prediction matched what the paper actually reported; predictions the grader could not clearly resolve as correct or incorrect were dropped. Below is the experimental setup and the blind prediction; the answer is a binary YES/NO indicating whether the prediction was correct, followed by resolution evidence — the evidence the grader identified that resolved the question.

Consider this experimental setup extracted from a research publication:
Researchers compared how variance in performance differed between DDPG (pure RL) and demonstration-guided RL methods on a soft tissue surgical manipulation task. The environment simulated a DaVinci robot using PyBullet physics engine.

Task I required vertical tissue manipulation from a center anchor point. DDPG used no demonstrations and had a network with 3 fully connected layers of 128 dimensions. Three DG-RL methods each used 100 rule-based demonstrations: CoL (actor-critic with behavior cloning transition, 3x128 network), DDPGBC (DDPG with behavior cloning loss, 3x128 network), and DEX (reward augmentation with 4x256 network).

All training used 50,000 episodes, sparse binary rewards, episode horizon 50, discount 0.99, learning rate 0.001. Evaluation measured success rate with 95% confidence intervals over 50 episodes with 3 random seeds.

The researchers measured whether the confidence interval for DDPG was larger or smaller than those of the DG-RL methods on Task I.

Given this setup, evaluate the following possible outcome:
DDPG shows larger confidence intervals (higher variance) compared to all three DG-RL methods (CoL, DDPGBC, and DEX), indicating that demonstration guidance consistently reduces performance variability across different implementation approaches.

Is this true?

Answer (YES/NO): NO